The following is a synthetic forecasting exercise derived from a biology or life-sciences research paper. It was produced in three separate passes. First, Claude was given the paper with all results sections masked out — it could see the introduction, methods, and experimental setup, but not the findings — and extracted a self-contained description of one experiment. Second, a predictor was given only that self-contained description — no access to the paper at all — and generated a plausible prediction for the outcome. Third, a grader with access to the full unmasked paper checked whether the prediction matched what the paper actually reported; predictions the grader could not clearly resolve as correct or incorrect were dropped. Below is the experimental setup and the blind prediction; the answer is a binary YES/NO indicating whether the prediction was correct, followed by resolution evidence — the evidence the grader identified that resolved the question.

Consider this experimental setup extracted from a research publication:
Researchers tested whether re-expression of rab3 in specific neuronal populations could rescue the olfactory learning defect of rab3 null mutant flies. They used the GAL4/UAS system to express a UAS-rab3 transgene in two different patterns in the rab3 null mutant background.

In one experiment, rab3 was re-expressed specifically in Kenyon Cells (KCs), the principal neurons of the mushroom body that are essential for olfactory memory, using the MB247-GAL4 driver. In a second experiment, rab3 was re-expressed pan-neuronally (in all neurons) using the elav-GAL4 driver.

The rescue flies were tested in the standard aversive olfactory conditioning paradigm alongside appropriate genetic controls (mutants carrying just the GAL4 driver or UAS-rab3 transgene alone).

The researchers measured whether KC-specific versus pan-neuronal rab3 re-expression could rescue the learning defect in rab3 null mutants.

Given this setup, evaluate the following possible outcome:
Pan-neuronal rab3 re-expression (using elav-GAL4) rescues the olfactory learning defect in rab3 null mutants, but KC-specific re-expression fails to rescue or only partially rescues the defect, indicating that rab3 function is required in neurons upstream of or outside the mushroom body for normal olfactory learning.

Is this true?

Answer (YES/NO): NO